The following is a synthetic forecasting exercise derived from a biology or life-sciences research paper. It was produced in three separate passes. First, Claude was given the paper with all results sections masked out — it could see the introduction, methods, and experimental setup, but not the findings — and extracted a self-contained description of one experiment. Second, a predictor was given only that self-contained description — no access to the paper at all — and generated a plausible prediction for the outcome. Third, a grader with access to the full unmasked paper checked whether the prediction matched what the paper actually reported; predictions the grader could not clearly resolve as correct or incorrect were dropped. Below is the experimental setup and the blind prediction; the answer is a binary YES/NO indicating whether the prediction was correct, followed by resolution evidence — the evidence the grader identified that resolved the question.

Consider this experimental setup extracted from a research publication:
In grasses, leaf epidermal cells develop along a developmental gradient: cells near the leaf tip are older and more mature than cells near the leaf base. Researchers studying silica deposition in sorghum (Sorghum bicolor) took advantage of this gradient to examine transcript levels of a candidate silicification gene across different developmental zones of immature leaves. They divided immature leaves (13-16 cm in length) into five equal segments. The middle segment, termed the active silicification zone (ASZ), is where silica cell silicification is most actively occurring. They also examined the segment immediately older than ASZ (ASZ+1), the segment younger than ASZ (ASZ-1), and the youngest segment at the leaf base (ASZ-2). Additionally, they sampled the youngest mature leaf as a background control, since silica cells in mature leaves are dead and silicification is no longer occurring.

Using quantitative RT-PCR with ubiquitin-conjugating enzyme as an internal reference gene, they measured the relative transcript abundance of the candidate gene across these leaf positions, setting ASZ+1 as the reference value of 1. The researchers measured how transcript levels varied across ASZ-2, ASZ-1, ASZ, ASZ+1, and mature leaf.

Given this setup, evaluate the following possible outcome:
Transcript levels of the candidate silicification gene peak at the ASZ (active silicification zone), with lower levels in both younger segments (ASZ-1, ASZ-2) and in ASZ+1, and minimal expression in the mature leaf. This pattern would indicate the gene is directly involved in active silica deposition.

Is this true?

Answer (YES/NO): NO